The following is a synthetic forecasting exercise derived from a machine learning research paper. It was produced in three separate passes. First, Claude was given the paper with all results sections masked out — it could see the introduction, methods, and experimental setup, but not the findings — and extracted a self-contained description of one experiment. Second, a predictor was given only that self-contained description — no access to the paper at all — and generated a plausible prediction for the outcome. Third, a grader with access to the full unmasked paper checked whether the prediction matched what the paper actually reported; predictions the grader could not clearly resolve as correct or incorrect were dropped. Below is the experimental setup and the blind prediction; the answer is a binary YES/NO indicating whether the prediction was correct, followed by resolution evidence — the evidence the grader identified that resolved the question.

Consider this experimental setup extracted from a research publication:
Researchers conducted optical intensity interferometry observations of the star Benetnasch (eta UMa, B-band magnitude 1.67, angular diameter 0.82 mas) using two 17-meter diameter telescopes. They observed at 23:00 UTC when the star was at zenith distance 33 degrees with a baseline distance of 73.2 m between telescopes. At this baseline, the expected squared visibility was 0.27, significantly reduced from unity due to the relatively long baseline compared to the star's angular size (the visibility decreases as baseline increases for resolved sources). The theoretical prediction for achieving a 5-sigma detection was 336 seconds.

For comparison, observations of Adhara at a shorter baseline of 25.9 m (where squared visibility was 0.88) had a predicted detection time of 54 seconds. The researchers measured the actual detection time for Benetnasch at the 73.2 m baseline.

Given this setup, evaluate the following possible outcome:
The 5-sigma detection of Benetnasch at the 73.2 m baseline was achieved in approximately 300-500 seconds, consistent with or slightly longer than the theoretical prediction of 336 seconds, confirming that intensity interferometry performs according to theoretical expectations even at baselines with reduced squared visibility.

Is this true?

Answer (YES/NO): YES